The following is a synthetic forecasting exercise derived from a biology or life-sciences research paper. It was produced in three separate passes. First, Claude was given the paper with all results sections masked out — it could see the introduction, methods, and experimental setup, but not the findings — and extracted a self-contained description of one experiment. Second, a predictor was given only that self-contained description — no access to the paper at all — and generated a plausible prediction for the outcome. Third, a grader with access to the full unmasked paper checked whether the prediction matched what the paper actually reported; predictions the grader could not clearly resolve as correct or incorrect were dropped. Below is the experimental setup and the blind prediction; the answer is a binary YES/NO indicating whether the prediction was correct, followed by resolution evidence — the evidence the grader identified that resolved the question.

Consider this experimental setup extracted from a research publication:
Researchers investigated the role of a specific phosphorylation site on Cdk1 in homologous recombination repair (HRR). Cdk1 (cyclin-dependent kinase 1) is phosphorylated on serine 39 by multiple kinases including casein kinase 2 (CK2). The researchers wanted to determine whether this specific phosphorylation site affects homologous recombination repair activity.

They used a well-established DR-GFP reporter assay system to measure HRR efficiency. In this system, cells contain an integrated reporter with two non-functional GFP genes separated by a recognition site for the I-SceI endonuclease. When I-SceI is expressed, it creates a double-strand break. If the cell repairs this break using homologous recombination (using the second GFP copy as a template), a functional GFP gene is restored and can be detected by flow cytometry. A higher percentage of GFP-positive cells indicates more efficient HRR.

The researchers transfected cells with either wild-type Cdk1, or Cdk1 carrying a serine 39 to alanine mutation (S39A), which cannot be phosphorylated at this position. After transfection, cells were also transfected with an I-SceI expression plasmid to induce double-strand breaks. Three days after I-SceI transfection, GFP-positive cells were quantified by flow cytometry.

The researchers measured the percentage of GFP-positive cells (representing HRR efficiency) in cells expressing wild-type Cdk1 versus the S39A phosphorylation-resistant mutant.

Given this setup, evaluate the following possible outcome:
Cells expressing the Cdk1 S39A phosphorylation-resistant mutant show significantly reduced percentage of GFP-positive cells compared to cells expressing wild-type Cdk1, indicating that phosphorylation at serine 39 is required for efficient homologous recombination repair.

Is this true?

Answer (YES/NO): YES